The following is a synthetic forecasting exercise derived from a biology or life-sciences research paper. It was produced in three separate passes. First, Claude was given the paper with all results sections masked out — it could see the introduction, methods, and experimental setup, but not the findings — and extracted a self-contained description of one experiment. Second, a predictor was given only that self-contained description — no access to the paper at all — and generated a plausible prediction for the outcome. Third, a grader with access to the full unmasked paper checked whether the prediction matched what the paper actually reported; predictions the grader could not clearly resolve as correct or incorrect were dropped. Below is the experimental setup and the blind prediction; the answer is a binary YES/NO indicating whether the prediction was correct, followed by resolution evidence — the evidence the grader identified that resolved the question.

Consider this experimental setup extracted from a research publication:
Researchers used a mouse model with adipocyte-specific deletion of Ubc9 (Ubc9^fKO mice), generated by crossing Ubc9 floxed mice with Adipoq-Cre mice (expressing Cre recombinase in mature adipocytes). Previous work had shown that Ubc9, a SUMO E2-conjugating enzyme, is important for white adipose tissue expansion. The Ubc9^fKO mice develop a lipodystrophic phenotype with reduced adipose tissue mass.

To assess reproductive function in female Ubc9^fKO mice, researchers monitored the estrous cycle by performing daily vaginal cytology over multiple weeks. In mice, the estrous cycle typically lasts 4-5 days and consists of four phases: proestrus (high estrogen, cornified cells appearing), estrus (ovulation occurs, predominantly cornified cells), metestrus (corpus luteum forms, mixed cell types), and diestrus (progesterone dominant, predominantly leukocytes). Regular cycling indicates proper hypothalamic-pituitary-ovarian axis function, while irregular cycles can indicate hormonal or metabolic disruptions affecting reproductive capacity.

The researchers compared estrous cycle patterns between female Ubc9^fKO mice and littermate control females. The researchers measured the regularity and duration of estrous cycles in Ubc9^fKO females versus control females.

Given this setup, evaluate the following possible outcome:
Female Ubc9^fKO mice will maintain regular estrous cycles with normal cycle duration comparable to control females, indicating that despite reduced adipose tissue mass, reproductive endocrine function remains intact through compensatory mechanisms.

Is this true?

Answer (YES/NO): NO